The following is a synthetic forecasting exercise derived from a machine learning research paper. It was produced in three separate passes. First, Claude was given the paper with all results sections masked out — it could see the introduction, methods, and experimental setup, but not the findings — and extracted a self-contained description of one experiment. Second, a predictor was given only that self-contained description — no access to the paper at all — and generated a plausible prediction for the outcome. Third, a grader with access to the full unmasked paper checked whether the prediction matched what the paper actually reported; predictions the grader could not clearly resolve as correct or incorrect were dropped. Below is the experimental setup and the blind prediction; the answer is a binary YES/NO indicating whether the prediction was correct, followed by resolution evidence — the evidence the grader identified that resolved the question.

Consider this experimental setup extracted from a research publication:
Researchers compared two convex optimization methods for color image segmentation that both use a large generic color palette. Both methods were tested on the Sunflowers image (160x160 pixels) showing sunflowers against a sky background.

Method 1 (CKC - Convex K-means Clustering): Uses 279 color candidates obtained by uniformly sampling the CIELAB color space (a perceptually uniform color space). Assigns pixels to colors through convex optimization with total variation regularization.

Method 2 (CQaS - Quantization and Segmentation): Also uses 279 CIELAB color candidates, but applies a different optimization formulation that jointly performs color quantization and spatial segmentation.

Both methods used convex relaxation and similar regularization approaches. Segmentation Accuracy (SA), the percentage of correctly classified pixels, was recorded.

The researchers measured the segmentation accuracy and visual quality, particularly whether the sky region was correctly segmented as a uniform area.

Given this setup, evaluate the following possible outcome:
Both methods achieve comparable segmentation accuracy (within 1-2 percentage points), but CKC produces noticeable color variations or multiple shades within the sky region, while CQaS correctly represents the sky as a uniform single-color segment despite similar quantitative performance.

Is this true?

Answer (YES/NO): NO